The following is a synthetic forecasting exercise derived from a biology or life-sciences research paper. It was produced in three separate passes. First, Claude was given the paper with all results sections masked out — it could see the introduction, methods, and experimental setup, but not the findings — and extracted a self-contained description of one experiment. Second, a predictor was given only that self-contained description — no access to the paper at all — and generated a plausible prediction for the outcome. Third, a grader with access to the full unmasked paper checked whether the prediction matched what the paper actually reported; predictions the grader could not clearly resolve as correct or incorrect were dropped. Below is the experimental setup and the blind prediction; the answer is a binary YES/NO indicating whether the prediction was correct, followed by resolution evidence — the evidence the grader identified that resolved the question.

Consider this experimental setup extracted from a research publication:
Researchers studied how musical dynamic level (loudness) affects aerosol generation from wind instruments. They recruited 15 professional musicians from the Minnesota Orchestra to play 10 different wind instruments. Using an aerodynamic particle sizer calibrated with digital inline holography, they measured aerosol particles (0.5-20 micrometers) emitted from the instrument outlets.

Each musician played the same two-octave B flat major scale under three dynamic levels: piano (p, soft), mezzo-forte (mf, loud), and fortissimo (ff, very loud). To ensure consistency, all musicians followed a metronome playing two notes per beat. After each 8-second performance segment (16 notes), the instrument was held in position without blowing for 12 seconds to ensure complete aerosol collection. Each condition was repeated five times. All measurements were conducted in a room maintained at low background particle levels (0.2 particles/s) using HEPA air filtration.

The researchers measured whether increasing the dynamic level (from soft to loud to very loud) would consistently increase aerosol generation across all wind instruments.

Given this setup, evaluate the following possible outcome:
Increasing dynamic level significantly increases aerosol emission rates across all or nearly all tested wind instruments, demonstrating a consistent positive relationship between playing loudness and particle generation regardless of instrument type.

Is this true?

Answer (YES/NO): NO